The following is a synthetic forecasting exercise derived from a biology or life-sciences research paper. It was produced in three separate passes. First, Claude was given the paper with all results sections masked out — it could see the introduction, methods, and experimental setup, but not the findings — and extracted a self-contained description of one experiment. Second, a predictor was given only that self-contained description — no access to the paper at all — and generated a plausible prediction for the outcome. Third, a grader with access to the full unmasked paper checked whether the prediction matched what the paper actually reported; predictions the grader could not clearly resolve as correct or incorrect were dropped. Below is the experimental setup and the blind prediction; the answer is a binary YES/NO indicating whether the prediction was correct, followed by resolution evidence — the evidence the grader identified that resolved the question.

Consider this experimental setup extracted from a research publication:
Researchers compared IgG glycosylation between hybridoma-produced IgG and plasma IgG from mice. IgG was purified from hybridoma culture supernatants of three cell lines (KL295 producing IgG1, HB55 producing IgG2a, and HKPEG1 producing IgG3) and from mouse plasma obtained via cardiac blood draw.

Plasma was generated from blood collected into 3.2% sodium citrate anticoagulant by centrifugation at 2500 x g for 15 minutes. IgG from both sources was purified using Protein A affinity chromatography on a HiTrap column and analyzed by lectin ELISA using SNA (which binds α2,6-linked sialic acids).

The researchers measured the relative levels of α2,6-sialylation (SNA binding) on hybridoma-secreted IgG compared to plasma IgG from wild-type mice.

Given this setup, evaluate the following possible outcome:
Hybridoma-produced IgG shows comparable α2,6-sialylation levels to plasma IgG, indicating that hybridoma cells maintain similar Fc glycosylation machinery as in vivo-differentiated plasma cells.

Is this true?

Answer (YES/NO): NO